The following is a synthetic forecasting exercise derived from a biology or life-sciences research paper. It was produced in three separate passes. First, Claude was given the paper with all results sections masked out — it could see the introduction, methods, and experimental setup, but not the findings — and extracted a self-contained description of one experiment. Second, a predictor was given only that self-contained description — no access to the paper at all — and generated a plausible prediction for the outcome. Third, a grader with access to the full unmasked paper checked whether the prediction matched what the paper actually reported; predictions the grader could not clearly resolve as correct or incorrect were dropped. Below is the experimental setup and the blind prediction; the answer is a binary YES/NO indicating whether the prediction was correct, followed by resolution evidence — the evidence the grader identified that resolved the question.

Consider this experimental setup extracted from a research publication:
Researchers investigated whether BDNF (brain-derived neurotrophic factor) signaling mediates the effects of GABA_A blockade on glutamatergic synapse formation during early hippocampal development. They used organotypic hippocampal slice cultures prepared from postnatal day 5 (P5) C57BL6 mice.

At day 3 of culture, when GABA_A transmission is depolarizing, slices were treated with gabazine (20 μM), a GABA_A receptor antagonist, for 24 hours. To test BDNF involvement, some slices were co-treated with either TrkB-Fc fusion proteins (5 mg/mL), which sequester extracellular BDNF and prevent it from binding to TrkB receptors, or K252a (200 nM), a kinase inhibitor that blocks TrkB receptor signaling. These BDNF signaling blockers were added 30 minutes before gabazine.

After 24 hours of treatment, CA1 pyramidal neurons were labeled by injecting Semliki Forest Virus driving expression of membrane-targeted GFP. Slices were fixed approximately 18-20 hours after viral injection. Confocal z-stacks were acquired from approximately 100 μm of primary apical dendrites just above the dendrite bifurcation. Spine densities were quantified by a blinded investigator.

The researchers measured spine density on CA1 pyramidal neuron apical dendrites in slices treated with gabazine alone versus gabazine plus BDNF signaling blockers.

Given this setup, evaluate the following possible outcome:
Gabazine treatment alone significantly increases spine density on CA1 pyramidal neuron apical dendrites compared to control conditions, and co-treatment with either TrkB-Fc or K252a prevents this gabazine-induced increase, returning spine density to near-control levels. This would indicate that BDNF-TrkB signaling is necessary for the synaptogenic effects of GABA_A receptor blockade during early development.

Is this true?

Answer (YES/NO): NO